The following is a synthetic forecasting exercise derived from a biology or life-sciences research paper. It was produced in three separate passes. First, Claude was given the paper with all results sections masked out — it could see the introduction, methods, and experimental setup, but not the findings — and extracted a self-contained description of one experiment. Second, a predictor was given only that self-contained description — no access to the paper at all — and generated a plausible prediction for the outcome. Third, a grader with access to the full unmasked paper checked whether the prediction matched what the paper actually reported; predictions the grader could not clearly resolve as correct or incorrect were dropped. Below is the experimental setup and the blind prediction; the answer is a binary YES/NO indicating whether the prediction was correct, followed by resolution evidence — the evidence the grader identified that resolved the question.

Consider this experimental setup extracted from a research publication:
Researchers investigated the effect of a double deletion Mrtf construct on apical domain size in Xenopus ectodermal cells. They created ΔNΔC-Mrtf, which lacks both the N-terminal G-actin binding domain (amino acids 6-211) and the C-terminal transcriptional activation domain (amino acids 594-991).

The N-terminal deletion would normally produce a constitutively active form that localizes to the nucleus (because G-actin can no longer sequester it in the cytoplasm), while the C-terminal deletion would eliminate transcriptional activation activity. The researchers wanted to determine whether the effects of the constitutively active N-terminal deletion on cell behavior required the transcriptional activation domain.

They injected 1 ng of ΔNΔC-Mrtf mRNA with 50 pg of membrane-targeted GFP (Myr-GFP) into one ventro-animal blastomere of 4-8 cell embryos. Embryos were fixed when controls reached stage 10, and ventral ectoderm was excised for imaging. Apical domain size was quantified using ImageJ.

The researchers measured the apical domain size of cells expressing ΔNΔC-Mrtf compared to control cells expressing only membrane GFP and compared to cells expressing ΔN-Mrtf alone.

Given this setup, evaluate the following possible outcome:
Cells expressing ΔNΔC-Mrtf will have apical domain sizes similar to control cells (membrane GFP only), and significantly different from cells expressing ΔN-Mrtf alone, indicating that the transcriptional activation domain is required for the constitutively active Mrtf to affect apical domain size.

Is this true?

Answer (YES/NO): YES